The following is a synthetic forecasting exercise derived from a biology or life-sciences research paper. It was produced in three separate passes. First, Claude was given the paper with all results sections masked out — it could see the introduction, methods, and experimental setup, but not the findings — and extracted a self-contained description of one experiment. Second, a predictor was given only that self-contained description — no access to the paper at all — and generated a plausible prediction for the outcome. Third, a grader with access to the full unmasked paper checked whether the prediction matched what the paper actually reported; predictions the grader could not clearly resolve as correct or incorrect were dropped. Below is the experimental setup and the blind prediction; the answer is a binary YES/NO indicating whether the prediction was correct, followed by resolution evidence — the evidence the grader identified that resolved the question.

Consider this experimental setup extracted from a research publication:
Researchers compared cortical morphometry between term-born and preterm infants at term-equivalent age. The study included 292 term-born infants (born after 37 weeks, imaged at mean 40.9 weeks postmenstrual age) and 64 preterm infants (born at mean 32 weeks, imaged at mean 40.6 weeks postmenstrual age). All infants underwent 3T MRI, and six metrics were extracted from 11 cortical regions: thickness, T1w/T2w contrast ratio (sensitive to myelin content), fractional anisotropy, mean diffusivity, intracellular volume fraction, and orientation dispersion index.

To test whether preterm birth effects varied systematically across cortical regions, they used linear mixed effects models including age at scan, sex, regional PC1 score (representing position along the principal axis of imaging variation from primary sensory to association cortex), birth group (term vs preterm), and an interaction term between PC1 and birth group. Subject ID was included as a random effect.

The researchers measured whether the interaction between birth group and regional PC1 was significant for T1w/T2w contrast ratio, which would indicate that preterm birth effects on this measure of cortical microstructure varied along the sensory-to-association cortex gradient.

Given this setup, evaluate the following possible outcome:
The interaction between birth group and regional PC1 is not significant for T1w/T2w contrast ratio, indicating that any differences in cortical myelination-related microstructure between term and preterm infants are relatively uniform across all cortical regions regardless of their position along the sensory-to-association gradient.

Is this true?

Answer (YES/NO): NO